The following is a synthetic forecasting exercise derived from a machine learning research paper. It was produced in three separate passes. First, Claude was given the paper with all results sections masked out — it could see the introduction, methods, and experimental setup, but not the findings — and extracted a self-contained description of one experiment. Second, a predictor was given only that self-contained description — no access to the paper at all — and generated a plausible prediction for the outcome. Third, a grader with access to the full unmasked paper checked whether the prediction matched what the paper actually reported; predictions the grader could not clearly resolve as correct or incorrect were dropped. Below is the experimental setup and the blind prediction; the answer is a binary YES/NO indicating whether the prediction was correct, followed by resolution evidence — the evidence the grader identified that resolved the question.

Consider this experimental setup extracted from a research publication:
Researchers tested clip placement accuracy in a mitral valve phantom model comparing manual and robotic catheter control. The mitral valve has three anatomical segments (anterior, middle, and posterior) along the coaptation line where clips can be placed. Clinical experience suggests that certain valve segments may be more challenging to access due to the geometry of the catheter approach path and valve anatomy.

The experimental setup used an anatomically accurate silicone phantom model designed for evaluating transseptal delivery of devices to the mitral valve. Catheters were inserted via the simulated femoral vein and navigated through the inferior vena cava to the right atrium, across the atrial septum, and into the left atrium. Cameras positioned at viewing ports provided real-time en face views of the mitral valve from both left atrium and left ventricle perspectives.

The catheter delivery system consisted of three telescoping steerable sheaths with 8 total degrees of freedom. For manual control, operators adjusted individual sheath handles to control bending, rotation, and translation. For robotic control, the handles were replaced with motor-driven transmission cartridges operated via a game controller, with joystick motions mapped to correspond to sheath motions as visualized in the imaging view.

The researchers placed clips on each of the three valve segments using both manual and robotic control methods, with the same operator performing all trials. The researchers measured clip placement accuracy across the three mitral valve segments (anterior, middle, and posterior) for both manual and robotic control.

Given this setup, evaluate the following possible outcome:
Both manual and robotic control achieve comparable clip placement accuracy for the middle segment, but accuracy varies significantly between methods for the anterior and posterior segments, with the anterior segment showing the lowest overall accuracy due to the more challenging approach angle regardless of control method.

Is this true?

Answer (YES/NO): NO